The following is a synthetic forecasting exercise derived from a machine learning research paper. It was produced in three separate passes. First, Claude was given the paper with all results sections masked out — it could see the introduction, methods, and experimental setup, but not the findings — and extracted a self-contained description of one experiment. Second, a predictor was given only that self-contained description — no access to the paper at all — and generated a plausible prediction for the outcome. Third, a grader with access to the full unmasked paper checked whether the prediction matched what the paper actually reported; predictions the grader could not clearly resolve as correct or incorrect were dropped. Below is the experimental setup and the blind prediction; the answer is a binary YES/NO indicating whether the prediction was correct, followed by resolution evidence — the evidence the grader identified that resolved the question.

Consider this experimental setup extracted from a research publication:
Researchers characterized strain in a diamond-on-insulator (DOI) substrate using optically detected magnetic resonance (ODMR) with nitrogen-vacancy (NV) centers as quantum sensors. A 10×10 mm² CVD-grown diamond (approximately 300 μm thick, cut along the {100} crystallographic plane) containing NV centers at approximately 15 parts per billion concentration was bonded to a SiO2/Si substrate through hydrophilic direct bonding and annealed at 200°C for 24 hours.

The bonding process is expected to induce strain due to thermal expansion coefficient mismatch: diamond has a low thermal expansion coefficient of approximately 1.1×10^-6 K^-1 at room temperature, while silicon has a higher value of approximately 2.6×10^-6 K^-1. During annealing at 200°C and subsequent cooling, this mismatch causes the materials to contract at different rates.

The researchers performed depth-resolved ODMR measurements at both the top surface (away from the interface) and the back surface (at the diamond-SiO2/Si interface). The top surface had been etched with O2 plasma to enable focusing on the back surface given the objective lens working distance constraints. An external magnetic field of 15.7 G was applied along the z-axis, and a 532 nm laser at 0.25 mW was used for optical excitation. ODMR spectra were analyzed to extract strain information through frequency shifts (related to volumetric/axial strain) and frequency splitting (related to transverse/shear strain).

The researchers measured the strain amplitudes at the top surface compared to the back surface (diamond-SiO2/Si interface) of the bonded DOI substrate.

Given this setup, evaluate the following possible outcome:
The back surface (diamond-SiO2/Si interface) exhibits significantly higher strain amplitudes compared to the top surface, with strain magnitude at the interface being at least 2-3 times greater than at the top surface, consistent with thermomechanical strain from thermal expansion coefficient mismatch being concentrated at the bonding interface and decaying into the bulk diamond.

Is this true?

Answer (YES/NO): NO